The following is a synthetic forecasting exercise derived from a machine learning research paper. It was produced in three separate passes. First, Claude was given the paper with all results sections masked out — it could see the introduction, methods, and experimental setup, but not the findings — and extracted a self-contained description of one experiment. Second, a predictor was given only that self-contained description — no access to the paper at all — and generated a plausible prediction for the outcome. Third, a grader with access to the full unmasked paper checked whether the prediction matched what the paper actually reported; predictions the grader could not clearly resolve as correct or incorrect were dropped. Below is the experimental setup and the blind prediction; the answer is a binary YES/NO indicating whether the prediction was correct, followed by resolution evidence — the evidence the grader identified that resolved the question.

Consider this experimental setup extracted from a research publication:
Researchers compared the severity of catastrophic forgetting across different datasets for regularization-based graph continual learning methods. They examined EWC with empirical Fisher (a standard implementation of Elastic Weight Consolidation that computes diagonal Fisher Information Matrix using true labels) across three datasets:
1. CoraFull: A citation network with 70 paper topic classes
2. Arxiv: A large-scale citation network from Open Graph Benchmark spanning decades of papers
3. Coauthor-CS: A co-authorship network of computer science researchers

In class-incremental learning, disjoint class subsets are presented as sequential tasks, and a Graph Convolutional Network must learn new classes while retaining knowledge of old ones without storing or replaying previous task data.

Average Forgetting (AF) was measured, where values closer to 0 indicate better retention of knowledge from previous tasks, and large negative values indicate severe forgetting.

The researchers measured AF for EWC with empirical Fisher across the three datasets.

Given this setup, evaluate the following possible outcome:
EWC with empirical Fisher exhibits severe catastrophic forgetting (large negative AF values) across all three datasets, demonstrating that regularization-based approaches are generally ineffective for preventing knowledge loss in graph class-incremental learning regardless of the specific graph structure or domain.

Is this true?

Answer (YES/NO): YES